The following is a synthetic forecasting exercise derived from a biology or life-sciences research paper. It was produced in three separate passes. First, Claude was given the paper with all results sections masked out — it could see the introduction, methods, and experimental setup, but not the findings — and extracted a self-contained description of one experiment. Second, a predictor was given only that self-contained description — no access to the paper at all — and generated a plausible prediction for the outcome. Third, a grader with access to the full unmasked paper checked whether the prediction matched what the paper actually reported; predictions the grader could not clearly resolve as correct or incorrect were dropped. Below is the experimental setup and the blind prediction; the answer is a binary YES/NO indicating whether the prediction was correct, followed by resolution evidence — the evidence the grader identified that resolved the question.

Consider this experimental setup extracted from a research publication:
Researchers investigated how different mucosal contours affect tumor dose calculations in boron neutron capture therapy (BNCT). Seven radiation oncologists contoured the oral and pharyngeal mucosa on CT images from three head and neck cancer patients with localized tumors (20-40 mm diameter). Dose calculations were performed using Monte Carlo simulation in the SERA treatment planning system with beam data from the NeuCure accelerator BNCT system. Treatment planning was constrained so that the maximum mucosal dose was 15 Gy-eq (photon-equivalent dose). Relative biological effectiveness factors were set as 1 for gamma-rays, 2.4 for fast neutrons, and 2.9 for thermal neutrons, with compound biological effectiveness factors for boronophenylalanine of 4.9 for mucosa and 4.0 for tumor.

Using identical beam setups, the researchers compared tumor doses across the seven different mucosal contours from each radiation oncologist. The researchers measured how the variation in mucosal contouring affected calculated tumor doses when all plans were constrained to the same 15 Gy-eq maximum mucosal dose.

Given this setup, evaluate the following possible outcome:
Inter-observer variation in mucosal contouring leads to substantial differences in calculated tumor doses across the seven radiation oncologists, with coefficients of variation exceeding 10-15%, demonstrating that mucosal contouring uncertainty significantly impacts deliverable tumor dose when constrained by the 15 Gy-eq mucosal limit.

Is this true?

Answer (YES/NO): NO